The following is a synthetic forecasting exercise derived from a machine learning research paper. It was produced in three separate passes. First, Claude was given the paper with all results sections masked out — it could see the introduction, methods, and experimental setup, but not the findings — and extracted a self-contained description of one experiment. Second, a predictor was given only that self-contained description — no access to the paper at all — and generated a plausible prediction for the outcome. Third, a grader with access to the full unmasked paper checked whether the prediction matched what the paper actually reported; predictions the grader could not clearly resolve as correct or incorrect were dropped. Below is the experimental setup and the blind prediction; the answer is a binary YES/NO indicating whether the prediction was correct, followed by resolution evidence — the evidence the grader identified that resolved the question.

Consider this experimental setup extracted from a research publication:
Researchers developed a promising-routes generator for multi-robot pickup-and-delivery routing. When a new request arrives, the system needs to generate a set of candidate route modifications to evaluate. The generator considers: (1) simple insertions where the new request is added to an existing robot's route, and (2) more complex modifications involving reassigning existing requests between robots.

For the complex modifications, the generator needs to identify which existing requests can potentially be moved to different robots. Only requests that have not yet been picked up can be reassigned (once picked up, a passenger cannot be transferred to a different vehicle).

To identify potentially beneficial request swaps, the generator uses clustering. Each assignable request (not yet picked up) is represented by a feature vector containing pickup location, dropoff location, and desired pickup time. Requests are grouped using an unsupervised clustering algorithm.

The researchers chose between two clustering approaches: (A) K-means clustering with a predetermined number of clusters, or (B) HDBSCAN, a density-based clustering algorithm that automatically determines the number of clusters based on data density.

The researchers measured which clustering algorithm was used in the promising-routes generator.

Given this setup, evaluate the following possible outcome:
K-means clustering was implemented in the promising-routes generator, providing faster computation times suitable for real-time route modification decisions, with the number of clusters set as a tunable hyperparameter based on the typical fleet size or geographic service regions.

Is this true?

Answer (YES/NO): NO